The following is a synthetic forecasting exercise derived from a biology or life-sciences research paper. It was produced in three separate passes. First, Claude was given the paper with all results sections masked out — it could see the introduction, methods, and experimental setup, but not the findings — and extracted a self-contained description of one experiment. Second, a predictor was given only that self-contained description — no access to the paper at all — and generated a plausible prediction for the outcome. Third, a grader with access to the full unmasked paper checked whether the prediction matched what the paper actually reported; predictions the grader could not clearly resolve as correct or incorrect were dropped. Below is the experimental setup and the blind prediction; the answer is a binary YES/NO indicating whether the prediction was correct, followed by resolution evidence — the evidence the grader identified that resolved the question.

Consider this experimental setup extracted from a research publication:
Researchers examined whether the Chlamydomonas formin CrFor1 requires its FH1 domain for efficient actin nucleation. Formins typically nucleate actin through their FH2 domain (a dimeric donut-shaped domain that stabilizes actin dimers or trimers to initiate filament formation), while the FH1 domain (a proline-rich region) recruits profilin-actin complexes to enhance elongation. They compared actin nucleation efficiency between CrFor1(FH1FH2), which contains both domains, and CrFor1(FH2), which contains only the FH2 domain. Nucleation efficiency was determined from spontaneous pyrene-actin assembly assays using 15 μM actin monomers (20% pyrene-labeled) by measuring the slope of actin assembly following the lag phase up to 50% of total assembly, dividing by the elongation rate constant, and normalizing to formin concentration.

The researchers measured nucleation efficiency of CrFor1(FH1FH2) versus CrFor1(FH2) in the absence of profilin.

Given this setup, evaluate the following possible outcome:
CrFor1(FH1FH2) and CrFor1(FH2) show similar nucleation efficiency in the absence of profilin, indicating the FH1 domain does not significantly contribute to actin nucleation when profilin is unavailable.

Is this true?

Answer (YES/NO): YES